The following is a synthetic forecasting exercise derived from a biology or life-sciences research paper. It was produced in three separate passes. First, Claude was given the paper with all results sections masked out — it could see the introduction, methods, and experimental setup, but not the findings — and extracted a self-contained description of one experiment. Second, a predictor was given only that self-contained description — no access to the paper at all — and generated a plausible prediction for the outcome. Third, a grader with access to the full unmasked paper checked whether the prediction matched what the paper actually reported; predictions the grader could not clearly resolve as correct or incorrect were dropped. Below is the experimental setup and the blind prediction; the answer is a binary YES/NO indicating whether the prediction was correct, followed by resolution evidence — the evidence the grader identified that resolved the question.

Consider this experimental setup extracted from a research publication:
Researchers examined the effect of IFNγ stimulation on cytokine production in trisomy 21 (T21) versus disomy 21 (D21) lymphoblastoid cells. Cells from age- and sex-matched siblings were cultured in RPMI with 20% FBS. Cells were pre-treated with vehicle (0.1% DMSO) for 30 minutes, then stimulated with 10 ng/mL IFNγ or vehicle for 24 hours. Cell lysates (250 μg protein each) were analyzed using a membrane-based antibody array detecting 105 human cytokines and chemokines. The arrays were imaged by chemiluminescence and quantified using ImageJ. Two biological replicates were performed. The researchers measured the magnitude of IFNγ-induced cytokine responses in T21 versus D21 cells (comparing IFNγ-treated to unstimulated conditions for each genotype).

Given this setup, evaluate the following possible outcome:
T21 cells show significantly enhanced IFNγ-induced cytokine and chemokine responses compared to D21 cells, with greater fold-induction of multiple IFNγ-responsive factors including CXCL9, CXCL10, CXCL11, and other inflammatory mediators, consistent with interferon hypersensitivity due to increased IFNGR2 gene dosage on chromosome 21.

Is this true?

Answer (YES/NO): NO